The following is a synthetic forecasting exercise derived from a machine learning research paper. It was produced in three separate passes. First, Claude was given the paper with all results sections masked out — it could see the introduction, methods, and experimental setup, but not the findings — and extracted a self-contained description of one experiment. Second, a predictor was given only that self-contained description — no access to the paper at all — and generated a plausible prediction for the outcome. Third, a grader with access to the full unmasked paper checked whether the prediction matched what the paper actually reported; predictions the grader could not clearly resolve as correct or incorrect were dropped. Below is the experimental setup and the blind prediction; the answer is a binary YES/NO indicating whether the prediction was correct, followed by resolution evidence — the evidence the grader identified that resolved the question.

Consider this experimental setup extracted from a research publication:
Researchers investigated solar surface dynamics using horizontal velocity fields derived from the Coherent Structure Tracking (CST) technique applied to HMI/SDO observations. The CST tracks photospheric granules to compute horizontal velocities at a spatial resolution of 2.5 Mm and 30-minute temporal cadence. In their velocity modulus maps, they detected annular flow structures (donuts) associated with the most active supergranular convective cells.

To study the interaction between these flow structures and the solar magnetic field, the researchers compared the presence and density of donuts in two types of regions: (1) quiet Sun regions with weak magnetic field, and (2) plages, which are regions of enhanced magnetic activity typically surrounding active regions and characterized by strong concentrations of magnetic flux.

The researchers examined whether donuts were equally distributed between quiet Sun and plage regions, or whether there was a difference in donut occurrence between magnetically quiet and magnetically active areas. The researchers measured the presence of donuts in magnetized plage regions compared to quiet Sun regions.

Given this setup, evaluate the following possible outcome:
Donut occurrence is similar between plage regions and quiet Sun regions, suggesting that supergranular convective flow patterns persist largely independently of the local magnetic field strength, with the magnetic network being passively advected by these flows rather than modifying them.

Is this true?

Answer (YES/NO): NO